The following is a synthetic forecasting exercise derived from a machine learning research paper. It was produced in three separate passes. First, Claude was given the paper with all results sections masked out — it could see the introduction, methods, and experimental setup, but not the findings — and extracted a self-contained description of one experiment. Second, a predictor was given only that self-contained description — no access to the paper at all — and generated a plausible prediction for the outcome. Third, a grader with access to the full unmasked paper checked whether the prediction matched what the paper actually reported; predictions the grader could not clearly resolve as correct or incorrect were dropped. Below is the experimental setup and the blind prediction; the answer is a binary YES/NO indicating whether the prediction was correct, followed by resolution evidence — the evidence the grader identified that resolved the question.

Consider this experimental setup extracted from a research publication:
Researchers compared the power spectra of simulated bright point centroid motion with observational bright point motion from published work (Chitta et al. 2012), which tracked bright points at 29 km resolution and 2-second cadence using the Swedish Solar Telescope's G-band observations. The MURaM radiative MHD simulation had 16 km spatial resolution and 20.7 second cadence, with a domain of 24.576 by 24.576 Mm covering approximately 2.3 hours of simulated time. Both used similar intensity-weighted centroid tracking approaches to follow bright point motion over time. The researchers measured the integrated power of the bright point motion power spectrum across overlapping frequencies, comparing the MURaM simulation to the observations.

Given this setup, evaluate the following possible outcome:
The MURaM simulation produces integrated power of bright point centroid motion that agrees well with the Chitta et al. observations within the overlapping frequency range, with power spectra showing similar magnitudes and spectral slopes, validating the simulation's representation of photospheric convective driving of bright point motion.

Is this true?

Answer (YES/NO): NO